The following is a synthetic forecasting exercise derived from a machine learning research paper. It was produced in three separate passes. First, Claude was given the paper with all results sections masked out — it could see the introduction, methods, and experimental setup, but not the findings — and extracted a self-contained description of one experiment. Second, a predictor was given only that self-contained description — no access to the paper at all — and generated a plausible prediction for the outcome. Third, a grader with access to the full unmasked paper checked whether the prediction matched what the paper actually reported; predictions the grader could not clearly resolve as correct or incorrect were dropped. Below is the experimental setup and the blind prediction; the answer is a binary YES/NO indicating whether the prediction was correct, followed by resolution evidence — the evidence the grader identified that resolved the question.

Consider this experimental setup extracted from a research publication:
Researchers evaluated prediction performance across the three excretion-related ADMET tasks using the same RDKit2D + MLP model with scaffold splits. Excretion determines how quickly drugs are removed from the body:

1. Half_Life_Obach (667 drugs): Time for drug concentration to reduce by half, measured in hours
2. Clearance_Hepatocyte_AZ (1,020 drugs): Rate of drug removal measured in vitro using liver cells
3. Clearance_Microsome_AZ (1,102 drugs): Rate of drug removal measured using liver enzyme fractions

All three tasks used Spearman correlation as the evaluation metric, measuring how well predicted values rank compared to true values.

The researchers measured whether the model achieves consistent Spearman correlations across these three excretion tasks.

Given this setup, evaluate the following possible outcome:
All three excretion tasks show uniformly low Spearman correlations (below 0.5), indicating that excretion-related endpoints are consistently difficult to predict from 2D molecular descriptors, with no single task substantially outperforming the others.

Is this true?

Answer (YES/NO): NO